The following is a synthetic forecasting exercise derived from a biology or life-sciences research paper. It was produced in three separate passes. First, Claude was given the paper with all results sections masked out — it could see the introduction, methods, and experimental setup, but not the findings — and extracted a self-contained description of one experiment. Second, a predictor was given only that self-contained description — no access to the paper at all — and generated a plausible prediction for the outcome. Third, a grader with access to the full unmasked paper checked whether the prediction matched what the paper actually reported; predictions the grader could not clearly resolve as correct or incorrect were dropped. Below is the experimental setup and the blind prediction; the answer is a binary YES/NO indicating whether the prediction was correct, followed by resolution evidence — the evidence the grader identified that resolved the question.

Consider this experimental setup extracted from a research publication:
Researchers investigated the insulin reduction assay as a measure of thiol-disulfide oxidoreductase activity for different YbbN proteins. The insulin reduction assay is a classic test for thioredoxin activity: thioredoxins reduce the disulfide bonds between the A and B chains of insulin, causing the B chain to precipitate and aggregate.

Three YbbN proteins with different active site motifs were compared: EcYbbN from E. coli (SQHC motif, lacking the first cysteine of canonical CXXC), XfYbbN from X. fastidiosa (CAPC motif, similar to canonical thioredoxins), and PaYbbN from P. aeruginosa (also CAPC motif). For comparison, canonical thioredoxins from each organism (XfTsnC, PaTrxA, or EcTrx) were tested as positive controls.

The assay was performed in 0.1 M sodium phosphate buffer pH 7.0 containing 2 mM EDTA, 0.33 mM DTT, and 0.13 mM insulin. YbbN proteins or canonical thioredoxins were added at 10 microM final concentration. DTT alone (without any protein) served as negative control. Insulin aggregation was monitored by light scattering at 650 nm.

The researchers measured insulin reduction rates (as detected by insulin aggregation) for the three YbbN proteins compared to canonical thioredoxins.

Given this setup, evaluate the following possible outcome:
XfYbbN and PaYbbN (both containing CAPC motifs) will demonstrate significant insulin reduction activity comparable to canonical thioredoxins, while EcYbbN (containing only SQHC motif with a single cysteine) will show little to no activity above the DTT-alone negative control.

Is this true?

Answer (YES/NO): YES